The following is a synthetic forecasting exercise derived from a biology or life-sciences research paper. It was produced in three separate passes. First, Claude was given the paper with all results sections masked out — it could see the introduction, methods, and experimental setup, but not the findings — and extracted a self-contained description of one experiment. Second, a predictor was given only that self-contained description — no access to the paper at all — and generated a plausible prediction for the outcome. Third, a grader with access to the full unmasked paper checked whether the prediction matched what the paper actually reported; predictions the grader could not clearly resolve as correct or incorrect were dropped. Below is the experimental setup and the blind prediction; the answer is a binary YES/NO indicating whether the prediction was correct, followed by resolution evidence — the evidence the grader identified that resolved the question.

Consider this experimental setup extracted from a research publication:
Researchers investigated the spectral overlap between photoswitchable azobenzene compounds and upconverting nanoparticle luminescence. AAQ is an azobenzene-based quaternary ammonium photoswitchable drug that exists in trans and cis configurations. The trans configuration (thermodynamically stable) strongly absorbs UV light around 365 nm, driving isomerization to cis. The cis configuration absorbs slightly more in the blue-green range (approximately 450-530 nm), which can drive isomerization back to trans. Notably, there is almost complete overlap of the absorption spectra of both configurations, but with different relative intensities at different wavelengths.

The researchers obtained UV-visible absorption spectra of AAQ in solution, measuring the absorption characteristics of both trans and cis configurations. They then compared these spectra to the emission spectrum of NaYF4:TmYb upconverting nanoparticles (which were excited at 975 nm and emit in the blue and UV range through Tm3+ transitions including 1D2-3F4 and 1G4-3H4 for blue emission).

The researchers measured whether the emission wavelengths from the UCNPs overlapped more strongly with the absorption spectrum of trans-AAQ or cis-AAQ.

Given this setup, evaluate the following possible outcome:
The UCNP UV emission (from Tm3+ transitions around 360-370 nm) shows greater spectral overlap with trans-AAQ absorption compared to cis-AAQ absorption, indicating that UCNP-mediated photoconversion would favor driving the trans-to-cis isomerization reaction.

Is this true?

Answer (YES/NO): NO